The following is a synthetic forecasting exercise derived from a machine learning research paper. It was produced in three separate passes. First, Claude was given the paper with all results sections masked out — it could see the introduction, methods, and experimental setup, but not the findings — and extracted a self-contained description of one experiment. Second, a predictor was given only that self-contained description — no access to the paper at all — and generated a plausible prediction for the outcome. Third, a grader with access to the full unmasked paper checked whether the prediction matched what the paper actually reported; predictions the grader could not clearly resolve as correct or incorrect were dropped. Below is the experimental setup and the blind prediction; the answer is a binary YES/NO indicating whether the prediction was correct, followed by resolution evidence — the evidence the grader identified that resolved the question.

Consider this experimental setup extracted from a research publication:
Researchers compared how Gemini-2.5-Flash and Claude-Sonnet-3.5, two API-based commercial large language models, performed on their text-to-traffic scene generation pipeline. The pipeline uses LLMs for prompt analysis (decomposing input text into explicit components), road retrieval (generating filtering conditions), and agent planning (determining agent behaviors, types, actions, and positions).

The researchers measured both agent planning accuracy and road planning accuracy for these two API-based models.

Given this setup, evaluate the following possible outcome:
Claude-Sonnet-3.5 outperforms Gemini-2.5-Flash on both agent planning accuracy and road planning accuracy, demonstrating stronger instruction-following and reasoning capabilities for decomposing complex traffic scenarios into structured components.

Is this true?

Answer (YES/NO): YES